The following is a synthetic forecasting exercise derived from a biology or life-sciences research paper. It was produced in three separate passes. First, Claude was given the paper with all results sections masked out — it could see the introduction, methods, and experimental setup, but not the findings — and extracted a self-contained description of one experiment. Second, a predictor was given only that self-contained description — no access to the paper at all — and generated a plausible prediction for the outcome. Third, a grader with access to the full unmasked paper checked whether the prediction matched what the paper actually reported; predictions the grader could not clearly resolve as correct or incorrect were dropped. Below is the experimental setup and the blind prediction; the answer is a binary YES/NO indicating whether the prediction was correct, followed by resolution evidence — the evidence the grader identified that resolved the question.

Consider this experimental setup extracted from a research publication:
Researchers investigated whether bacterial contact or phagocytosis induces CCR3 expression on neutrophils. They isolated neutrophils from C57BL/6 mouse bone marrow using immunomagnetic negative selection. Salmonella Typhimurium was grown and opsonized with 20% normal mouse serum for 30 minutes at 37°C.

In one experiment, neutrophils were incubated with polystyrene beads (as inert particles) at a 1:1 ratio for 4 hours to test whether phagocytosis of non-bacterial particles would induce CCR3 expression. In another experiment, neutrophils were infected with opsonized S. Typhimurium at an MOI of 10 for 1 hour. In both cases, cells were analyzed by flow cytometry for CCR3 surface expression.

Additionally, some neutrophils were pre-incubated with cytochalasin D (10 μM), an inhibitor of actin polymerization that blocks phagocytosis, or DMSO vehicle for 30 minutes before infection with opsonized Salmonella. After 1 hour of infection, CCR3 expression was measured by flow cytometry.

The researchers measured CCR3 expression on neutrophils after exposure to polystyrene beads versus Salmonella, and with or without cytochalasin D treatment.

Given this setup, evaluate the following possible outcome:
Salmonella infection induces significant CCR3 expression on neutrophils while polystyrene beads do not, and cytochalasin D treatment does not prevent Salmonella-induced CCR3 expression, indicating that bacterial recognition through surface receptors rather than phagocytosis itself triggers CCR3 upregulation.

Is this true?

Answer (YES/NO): NO